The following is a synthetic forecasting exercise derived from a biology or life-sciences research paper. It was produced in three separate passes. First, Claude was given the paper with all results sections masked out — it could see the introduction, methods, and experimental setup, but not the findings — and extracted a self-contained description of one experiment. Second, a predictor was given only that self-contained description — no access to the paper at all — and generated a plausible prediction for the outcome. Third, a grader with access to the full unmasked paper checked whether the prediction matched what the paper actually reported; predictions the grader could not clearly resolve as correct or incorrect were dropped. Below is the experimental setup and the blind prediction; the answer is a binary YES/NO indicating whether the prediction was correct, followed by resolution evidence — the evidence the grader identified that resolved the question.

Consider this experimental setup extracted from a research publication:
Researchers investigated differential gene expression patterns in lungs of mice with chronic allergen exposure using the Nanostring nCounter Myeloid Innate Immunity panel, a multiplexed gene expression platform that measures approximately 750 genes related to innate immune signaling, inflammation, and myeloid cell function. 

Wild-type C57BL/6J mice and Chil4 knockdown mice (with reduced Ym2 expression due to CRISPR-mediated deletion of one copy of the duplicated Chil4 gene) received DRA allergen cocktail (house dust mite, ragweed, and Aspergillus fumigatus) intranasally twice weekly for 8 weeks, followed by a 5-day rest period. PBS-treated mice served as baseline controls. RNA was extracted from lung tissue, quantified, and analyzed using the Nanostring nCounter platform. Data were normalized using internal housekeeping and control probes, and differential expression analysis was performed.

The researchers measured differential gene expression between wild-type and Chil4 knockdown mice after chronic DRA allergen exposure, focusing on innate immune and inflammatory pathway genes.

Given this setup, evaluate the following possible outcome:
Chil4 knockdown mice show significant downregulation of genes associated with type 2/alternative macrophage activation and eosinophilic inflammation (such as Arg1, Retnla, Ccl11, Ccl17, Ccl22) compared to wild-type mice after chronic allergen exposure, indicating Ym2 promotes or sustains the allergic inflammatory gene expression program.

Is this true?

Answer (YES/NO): YES